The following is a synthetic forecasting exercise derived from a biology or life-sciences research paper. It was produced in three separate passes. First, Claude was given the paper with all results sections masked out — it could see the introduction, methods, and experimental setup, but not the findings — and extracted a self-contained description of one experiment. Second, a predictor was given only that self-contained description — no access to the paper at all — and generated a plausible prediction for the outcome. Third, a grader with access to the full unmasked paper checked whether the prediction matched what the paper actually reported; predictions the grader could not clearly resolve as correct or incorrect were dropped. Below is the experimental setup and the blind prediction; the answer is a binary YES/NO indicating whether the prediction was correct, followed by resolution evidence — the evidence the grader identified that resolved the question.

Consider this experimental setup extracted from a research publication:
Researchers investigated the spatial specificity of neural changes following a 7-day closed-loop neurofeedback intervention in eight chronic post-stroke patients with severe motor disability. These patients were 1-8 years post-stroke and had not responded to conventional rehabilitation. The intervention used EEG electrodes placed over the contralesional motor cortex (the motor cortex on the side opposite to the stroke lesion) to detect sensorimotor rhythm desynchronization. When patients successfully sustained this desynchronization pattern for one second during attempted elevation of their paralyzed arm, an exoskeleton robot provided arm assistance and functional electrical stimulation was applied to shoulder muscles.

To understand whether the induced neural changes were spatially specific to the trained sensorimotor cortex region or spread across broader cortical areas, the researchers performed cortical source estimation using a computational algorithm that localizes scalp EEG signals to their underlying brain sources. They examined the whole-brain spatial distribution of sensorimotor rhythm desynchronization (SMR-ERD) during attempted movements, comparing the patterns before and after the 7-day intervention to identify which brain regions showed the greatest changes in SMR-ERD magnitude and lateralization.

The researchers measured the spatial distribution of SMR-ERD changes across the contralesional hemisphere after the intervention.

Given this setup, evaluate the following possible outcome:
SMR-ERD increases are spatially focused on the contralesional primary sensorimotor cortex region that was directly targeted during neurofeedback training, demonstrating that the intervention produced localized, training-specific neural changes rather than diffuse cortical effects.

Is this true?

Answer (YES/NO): YES